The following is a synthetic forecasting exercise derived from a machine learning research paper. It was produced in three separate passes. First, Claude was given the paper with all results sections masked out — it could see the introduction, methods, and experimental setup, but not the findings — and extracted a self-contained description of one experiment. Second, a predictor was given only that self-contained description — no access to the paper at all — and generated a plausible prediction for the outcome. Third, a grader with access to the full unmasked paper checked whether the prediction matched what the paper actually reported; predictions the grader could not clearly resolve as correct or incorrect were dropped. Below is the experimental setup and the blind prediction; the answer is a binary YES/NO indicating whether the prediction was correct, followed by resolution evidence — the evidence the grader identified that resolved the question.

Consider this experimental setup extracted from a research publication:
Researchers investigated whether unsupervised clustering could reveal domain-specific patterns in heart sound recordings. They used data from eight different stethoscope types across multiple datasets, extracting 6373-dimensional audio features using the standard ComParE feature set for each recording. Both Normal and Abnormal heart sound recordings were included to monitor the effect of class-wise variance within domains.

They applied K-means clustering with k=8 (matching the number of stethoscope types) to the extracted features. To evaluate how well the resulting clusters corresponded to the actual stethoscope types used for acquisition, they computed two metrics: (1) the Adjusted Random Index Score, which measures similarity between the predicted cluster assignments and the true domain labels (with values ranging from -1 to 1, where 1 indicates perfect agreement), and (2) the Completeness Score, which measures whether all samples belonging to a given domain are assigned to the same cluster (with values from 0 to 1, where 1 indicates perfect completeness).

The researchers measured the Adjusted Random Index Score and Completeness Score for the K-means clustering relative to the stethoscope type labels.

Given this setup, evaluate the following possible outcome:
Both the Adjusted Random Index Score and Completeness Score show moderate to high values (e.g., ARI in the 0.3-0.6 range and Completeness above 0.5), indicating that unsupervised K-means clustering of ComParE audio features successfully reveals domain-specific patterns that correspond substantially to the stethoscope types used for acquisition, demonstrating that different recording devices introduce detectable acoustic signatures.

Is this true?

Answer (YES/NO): NO